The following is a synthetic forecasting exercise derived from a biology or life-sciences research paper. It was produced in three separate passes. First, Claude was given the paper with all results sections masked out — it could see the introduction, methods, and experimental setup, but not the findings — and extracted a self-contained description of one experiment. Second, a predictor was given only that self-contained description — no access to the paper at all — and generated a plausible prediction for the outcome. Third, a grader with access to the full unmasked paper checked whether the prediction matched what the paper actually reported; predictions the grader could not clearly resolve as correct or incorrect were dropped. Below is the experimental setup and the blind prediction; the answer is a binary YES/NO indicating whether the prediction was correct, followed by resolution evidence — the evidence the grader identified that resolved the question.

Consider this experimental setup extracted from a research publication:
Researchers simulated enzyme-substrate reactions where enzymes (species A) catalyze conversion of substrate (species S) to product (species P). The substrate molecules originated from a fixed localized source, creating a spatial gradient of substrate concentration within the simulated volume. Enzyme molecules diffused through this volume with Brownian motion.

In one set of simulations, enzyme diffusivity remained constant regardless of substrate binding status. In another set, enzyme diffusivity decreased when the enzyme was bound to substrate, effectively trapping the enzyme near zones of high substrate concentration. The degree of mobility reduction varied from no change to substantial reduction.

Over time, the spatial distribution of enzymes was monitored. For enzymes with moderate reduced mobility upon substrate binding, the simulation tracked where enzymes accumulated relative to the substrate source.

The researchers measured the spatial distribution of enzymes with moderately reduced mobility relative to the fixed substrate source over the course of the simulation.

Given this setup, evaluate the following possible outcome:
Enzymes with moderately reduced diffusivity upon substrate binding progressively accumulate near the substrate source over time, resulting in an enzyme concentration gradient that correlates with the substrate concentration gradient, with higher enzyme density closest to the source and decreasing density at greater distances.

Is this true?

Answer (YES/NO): NO